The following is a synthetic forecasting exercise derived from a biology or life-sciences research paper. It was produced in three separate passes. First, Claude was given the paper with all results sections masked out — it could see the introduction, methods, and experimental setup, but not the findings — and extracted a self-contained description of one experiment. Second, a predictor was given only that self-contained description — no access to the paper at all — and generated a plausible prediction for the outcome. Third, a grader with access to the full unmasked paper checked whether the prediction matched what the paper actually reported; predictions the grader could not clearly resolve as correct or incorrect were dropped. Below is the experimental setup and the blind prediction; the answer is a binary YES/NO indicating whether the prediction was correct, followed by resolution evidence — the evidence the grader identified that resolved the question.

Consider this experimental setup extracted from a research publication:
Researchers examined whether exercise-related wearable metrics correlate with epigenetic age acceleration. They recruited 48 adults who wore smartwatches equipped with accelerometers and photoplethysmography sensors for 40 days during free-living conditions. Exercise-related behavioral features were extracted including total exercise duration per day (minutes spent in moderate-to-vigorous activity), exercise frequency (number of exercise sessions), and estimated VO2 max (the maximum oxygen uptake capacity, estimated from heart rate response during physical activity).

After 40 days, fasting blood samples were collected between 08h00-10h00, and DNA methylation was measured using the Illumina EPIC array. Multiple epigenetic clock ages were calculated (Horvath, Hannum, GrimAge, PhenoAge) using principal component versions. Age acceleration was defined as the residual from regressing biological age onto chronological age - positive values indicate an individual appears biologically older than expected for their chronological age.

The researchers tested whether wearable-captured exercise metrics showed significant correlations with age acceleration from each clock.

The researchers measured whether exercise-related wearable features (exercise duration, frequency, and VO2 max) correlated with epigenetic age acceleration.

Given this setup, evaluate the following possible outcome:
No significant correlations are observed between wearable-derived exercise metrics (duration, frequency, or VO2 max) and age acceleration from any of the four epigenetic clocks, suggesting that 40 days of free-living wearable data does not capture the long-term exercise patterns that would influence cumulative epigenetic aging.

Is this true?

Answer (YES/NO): NO